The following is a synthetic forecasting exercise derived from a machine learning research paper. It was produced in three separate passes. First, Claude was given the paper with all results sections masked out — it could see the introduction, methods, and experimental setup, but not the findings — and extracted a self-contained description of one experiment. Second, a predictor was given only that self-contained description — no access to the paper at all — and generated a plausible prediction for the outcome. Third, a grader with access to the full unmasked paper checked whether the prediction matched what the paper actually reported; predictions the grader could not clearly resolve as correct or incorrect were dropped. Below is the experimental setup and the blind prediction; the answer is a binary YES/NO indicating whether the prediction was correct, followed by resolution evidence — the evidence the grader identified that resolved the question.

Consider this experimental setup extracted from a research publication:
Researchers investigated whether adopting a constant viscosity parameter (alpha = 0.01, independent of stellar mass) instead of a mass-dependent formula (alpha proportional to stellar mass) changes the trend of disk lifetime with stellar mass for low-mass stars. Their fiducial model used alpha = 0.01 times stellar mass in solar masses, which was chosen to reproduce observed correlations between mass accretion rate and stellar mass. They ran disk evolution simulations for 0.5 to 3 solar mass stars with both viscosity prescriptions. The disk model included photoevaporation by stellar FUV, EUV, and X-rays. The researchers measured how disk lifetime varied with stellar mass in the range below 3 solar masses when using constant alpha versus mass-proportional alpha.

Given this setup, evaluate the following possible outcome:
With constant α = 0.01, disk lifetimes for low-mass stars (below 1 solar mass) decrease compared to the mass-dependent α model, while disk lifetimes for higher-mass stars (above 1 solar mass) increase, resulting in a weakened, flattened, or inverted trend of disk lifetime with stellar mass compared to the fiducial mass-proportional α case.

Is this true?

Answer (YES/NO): YES